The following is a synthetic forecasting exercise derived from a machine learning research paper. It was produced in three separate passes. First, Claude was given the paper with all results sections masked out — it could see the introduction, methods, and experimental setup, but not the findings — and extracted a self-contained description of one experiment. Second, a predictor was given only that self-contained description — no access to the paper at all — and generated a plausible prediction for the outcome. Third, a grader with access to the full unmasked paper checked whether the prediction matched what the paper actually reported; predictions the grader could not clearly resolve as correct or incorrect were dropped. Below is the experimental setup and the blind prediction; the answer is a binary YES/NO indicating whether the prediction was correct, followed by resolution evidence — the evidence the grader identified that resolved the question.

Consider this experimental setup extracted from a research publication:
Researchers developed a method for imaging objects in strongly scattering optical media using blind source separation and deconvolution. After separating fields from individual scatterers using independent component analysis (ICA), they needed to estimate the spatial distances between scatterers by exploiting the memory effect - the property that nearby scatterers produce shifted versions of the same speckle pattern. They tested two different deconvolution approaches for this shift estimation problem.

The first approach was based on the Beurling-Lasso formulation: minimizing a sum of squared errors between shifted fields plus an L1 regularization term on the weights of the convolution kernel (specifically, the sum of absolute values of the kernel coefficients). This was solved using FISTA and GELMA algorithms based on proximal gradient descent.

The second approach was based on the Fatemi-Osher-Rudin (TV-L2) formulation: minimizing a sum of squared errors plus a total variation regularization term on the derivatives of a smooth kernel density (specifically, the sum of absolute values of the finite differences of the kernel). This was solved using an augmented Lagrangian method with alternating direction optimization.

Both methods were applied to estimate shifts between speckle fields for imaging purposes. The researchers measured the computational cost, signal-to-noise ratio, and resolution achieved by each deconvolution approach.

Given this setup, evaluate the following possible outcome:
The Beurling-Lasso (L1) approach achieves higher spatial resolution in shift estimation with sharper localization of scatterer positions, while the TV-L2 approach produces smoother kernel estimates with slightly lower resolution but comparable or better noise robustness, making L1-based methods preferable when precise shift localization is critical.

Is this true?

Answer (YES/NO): NO